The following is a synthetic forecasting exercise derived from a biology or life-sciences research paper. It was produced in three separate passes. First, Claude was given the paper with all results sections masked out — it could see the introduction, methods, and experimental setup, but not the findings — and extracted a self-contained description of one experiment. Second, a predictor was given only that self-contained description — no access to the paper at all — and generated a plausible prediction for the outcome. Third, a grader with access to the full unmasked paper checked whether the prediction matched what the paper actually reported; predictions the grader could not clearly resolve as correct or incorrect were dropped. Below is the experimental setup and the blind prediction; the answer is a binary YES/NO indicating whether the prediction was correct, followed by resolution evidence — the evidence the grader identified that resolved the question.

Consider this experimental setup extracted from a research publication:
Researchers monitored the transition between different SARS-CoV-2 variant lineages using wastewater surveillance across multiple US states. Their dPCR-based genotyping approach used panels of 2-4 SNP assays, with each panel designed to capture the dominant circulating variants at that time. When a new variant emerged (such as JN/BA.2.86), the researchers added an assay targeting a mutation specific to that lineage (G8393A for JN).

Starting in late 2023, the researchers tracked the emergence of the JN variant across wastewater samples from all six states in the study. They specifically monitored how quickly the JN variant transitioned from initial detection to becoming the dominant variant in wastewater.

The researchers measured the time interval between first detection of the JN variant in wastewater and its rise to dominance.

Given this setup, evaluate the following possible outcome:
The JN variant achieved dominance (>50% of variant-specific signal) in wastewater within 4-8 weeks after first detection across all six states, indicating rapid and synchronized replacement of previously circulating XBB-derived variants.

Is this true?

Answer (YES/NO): NO